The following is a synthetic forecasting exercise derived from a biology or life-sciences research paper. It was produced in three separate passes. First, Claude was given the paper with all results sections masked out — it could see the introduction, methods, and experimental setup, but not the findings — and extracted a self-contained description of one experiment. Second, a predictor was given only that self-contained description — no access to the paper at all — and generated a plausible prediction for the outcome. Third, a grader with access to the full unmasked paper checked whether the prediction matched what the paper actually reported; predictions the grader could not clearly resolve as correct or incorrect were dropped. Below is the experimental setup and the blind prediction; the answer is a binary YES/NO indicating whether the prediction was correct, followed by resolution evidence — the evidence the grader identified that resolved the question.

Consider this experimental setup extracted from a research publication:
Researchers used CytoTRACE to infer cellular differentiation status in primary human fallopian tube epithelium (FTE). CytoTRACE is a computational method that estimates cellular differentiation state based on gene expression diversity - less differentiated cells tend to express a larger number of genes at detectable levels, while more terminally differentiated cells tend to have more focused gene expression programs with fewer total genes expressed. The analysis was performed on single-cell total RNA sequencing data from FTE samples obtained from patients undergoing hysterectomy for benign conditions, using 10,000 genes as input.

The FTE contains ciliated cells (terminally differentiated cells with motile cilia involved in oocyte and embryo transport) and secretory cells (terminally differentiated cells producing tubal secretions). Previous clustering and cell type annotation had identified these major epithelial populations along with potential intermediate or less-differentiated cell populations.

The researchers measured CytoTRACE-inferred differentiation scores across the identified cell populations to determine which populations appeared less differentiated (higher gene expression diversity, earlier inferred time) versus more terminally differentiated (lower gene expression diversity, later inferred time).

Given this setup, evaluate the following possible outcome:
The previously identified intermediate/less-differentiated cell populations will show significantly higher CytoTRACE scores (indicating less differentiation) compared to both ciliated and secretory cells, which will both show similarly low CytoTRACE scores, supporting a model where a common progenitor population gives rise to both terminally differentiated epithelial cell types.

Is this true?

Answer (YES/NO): YES